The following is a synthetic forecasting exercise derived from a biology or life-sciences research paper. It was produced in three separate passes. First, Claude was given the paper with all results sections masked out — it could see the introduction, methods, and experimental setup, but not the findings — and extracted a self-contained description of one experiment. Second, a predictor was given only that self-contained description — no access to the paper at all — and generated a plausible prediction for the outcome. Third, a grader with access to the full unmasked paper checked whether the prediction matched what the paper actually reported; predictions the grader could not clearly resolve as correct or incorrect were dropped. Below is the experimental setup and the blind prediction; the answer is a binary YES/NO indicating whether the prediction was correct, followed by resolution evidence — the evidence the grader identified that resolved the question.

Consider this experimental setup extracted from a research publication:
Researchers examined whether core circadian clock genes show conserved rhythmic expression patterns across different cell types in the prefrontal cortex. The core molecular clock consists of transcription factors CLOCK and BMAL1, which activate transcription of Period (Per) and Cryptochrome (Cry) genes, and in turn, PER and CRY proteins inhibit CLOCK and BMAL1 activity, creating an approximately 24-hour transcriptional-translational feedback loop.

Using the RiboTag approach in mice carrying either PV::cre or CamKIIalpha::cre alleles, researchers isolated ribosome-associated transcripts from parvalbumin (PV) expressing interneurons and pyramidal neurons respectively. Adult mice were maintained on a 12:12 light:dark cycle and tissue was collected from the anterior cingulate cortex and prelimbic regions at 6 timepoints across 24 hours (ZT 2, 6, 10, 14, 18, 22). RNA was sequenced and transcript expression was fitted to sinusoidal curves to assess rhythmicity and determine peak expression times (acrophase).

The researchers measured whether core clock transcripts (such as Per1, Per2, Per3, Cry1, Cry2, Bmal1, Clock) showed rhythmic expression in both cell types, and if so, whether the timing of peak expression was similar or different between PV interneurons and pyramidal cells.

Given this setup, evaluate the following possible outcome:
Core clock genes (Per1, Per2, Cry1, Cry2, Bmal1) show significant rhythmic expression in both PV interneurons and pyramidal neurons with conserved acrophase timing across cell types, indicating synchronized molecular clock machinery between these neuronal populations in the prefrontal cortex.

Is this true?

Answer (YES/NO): YES